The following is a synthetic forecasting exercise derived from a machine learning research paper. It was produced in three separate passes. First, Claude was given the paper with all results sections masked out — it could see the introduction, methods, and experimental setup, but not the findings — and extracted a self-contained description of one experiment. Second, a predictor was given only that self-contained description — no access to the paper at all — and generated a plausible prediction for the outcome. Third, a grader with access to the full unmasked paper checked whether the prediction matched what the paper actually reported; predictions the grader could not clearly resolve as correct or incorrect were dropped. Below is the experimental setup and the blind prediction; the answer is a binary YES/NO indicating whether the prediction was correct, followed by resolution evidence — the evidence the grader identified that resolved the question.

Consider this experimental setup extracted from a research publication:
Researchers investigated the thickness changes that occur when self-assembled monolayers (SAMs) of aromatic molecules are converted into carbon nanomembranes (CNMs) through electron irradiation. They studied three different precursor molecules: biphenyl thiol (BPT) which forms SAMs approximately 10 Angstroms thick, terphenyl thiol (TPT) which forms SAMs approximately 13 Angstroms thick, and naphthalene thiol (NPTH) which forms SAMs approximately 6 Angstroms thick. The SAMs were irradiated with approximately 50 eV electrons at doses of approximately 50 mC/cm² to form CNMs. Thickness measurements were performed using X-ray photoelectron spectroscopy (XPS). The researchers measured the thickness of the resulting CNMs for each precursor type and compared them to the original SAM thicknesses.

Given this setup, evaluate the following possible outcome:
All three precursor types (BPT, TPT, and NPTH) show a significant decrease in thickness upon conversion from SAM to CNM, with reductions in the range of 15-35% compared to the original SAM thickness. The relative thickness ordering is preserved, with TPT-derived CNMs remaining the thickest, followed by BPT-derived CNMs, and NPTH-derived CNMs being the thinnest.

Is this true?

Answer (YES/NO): NO